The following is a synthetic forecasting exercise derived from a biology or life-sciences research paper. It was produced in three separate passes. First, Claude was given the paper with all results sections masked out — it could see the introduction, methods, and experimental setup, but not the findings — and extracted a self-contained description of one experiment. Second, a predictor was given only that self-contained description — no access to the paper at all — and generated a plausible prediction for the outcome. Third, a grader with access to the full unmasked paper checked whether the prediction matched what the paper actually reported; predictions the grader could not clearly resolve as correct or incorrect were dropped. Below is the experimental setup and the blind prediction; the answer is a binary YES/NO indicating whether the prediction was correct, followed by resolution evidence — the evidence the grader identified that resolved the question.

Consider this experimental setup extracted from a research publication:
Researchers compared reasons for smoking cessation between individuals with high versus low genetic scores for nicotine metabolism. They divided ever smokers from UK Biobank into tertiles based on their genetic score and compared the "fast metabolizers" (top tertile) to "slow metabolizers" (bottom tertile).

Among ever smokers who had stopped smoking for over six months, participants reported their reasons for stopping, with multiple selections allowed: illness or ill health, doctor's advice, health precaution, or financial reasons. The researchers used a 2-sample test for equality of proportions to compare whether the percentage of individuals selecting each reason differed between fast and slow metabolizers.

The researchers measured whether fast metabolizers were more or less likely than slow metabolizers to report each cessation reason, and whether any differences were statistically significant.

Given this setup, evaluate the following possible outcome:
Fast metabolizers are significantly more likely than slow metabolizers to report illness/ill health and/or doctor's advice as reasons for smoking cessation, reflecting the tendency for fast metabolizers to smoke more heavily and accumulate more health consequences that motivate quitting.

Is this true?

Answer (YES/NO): NO